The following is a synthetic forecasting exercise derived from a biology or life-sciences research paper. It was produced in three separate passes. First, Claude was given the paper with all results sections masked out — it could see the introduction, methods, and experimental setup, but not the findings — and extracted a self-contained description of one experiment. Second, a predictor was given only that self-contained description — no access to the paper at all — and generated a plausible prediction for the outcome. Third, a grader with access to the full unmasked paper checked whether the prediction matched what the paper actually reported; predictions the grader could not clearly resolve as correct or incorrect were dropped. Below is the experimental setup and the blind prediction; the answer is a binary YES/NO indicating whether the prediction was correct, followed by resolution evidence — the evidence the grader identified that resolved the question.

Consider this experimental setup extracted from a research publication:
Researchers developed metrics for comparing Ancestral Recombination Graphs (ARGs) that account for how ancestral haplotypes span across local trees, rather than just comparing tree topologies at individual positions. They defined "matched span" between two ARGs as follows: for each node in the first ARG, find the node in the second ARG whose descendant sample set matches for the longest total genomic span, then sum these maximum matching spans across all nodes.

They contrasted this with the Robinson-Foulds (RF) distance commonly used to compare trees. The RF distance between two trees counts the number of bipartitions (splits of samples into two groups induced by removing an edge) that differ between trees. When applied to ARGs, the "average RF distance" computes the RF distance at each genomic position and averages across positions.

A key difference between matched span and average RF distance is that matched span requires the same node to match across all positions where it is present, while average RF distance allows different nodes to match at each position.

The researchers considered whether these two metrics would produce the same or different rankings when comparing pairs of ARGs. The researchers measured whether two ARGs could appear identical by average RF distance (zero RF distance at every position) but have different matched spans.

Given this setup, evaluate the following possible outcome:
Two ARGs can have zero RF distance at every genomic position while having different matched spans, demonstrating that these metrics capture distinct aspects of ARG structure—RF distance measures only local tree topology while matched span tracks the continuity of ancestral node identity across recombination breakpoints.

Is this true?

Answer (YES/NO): YES